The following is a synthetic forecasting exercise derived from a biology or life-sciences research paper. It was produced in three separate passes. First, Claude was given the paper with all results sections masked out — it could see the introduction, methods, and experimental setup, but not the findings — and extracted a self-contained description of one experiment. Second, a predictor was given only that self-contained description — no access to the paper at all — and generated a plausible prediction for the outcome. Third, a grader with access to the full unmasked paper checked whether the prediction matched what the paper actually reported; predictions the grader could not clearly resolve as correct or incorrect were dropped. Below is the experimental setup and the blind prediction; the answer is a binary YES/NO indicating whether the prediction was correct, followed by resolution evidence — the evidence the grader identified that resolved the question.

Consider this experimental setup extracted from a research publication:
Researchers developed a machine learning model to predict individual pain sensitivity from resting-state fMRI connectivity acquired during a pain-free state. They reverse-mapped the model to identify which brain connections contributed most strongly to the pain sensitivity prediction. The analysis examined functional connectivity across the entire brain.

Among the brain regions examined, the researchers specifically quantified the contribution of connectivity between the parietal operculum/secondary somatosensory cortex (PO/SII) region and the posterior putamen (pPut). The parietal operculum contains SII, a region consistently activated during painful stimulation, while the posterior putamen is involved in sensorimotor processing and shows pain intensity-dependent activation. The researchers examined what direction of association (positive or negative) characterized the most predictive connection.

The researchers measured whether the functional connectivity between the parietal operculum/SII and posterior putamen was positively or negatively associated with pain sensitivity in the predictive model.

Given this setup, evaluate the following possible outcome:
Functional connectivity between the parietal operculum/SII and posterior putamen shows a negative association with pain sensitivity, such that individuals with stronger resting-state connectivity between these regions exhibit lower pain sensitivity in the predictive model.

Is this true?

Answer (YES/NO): NO